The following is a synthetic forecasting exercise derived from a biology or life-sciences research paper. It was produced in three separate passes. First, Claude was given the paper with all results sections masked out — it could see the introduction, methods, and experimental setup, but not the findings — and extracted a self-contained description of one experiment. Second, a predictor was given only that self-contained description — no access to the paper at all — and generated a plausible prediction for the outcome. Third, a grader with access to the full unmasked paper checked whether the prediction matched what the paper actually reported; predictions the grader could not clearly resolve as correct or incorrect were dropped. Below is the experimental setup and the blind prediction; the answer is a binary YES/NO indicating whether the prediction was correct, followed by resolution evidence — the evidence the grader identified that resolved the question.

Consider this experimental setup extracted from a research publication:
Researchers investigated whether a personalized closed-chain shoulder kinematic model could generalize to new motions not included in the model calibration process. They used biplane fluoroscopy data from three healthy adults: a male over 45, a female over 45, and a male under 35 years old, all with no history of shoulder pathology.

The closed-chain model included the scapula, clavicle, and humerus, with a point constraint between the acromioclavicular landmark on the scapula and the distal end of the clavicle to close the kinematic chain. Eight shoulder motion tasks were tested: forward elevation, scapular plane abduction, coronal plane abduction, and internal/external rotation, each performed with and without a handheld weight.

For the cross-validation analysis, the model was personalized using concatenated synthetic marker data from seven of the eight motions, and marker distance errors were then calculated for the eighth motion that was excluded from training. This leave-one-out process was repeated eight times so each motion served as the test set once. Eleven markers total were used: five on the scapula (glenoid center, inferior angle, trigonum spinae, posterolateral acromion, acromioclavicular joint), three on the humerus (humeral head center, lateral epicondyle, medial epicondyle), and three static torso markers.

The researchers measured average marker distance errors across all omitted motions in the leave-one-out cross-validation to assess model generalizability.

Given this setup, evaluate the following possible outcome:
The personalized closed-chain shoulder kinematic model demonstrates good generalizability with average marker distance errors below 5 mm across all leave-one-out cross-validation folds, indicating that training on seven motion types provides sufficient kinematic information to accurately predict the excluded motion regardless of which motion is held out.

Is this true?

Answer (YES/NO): YES